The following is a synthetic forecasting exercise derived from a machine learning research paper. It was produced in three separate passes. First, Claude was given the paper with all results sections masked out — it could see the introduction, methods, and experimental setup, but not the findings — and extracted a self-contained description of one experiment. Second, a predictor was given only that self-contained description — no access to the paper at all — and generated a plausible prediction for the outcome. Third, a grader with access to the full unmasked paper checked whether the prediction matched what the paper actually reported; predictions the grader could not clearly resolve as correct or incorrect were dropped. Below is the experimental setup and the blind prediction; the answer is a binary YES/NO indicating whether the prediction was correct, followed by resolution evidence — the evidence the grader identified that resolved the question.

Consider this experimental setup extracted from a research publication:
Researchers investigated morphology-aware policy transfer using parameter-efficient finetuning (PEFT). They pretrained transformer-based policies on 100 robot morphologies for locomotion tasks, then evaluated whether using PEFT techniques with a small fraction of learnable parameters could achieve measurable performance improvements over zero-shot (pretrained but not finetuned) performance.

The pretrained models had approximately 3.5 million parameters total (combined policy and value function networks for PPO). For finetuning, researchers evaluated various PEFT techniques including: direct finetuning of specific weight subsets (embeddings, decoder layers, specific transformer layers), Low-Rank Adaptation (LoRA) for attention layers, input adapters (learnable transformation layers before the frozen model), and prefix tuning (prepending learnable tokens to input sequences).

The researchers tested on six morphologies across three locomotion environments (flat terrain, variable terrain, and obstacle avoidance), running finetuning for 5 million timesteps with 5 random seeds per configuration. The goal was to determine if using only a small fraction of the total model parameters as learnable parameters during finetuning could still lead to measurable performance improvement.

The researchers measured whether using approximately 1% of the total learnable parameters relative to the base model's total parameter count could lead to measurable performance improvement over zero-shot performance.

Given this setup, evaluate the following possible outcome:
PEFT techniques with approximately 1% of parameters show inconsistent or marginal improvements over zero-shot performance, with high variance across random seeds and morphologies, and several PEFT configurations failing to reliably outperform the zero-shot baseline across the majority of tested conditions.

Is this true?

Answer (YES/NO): NO